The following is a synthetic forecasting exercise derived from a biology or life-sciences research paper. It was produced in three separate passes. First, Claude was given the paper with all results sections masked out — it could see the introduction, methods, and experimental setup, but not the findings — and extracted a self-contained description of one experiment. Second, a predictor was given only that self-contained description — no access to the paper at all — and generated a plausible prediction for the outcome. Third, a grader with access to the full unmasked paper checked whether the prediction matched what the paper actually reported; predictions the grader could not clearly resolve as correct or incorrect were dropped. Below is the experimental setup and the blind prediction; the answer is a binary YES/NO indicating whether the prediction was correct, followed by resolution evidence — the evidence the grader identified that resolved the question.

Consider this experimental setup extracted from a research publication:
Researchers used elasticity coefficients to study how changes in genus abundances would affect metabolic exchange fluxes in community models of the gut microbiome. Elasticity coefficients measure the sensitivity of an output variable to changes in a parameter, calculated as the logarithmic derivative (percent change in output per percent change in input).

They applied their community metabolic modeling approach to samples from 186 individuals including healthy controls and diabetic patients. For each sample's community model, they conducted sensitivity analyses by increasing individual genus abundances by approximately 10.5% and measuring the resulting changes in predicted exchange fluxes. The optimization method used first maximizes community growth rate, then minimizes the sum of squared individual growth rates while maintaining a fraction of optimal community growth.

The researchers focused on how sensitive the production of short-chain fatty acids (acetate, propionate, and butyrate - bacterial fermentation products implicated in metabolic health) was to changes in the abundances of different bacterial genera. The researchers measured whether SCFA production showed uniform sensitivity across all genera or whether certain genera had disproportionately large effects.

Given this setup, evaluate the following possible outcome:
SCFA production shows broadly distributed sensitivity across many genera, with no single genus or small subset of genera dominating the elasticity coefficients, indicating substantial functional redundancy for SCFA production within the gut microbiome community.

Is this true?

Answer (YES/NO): NO